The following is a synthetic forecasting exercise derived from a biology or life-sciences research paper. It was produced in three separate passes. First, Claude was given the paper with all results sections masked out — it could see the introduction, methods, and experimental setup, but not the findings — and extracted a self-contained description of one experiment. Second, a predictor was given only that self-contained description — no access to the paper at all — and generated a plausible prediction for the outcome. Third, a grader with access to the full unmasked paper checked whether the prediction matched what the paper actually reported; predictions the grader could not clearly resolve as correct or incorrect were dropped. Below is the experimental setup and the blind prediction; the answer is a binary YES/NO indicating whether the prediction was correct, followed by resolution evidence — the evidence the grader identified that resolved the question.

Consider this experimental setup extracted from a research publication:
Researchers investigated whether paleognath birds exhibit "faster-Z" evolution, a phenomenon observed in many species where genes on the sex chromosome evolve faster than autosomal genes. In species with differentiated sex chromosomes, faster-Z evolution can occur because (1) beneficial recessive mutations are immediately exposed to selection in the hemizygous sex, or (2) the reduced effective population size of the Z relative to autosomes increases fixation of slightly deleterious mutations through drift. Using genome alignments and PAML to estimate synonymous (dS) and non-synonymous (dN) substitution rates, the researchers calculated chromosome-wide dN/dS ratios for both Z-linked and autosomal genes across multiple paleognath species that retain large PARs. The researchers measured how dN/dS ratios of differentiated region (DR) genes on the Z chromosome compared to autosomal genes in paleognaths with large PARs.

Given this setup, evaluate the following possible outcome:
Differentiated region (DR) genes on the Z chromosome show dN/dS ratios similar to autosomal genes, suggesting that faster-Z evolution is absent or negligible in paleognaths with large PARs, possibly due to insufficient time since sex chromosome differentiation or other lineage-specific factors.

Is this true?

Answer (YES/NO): YES